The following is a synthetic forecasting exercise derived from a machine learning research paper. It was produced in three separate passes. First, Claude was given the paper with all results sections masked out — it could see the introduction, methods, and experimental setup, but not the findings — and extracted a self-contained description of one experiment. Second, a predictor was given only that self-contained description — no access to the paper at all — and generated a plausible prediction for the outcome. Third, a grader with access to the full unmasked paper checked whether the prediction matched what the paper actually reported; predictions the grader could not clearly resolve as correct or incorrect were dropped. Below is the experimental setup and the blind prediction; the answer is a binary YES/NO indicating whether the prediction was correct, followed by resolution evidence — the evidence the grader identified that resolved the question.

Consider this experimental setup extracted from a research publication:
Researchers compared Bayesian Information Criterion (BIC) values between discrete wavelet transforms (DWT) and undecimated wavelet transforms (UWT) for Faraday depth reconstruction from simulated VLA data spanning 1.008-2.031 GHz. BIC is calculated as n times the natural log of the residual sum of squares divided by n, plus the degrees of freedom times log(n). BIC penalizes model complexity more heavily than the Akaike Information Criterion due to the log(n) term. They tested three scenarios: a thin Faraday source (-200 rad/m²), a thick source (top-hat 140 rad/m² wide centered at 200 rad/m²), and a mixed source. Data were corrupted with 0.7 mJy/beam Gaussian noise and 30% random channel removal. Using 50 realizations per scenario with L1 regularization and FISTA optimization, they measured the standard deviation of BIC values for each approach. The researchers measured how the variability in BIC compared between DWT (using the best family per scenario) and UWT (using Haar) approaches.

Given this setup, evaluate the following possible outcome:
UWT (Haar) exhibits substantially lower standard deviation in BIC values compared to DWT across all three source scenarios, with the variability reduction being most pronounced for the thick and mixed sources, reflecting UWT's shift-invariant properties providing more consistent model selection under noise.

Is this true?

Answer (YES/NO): NO